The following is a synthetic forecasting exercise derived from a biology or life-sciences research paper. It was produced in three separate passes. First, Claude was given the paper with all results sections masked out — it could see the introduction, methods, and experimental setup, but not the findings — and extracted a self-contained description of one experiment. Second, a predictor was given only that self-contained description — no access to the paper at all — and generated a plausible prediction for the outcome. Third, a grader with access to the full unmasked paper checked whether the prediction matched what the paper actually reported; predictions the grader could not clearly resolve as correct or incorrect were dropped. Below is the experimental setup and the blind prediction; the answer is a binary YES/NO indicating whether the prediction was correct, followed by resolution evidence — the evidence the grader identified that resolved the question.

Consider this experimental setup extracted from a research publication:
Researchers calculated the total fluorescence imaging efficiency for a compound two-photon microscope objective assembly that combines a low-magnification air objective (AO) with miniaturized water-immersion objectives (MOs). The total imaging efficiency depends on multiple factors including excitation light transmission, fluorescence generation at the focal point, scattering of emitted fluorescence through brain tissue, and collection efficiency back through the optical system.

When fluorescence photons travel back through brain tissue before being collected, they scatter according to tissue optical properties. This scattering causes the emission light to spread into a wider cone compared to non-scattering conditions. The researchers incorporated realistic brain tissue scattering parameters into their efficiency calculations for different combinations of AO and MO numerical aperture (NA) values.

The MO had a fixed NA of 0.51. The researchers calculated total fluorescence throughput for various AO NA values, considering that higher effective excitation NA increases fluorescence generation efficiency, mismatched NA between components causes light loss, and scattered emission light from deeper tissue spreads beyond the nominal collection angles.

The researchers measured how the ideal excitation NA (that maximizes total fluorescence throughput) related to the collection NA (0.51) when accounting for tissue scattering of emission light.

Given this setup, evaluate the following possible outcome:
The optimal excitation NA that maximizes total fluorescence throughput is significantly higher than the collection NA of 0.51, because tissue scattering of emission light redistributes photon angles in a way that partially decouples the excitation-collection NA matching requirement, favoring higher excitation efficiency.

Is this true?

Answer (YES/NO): NO